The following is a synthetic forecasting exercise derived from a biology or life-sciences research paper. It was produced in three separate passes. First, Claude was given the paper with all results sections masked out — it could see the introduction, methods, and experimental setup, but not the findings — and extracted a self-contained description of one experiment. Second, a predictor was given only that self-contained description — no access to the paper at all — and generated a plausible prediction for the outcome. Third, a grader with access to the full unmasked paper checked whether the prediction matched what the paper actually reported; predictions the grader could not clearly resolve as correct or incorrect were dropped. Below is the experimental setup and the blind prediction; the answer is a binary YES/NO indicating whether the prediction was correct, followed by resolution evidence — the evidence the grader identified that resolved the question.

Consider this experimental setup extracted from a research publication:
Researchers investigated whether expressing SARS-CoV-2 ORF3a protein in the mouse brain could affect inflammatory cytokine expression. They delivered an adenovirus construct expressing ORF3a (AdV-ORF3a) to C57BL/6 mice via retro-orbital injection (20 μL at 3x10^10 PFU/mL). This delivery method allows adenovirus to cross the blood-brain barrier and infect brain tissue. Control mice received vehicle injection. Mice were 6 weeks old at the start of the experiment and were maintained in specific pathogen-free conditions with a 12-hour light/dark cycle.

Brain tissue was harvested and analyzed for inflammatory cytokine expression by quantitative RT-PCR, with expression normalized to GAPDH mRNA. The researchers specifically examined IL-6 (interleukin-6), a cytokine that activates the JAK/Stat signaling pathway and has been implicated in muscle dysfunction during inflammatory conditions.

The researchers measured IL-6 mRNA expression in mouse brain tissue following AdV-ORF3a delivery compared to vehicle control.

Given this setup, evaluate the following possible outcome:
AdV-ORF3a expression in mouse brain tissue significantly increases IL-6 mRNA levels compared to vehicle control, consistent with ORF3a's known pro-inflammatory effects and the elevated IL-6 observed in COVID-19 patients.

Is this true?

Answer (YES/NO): YES